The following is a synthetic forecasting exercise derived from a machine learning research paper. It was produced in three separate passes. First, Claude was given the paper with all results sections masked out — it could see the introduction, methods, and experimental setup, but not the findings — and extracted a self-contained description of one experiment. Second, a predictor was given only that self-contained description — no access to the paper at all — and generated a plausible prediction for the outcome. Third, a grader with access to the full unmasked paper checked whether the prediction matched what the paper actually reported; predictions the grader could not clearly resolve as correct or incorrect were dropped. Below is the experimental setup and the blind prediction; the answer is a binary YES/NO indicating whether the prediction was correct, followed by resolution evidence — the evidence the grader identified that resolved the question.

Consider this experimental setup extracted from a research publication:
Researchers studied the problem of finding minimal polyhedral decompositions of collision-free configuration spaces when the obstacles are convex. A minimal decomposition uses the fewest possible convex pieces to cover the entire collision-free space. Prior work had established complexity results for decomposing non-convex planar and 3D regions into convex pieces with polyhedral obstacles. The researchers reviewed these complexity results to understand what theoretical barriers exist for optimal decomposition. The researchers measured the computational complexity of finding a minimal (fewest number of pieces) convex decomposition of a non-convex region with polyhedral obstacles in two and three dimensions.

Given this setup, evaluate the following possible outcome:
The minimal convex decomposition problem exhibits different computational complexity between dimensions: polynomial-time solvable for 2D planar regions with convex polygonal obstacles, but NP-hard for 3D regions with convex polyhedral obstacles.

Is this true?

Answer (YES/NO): NO